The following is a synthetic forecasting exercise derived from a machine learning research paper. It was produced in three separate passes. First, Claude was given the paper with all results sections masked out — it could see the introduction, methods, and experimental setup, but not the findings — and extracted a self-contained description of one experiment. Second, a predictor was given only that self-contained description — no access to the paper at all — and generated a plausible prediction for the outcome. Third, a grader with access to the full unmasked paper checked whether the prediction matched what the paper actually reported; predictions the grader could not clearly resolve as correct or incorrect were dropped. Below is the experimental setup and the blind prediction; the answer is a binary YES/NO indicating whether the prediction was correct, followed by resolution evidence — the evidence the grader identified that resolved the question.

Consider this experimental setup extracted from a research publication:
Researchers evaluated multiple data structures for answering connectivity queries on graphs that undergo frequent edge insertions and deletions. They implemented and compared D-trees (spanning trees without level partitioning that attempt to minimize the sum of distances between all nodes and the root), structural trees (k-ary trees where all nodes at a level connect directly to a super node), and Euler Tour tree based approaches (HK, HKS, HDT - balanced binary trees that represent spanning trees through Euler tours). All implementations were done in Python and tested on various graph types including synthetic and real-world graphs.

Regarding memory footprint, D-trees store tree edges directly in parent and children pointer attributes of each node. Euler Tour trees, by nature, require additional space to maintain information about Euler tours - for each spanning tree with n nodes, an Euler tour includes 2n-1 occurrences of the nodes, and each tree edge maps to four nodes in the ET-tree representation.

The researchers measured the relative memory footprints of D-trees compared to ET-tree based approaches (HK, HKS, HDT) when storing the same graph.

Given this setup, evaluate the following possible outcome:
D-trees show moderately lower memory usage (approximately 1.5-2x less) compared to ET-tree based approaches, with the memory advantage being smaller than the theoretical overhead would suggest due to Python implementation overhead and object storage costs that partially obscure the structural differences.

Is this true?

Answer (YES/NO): NO